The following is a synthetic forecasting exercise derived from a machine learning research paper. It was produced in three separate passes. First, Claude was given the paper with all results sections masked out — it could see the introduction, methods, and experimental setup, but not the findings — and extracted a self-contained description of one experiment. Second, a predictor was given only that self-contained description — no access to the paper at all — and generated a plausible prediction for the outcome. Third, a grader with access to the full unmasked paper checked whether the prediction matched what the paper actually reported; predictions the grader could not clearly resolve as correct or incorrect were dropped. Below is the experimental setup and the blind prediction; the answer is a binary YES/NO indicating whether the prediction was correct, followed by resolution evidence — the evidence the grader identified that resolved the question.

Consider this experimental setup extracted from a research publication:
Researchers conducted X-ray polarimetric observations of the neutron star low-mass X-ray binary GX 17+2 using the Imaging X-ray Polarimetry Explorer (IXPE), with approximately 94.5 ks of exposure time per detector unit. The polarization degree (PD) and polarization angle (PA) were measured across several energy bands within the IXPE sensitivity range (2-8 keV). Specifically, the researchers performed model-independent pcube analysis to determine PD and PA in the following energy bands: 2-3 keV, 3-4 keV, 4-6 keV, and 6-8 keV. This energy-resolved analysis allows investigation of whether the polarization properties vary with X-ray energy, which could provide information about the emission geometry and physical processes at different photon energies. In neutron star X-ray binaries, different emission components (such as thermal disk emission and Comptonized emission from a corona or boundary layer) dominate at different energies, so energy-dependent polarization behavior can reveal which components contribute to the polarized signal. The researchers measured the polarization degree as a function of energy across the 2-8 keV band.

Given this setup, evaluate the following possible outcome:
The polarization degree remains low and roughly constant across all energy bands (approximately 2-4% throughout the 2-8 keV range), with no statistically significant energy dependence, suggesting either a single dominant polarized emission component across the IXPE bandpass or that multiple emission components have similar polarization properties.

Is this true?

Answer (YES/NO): YES